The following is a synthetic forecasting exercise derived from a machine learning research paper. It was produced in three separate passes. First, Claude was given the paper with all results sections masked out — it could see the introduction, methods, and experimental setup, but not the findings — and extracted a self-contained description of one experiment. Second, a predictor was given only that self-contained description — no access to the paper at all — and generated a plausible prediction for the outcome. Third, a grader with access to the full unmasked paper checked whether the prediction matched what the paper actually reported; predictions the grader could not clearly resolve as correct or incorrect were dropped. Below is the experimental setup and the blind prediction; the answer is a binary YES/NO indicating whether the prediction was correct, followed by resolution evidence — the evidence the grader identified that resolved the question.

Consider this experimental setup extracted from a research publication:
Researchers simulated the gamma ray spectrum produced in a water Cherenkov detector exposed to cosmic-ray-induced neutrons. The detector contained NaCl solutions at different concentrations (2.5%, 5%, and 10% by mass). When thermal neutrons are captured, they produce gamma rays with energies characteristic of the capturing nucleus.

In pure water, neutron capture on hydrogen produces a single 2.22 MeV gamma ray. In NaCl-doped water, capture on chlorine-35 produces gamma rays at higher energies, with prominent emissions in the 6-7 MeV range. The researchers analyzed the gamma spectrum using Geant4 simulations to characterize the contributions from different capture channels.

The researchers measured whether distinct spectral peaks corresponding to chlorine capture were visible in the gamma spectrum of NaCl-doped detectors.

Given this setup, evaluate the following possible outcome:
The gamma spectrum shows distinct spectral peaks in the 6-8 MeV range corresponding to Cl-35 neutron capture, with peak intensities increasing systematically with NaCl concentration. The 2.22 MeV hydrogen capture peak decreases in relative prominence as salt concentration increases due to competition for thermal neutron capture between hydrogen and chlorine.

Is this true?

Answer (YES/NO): YES